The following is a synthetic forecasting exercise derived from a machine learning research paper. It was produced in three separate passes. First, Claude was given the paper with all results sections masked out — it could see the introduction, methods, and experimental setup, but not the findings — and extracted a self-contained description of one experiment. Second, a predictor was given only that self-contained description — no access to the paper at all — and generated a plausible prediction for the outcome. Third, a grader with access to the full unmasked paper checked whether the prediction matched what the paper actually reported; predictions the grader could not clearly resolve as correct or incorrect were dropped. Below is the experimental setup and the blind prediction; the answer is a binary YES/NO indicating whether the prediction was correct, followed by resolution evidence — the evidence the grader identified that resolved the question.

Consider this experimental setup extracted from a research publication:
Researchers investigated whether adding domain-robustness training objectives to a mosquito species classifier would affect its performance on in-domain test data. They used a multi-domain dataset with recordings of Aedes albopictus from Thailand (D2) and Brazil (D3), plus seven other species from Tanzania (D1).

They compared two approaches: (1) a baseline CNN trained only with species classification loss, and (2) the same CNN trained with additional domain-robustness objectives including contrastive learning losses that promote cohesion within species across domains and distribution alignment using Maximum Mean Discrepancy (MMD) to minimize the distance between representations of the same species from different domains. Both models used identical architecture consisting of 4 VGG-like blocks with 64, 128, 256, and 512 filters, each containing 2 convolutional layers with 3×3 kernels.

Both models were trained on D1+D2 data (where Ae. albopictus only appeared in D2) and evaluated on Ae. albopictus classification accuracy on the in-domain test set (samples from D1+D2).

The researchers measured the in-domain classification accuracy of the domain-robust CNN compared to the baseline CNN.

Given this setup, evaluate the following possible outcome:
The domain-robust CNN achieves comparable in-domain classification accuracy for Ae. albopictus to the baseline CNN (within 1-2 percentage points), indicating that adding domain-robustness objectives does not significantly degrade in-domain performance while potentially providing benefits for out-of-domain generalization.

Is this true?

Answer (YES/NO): NO